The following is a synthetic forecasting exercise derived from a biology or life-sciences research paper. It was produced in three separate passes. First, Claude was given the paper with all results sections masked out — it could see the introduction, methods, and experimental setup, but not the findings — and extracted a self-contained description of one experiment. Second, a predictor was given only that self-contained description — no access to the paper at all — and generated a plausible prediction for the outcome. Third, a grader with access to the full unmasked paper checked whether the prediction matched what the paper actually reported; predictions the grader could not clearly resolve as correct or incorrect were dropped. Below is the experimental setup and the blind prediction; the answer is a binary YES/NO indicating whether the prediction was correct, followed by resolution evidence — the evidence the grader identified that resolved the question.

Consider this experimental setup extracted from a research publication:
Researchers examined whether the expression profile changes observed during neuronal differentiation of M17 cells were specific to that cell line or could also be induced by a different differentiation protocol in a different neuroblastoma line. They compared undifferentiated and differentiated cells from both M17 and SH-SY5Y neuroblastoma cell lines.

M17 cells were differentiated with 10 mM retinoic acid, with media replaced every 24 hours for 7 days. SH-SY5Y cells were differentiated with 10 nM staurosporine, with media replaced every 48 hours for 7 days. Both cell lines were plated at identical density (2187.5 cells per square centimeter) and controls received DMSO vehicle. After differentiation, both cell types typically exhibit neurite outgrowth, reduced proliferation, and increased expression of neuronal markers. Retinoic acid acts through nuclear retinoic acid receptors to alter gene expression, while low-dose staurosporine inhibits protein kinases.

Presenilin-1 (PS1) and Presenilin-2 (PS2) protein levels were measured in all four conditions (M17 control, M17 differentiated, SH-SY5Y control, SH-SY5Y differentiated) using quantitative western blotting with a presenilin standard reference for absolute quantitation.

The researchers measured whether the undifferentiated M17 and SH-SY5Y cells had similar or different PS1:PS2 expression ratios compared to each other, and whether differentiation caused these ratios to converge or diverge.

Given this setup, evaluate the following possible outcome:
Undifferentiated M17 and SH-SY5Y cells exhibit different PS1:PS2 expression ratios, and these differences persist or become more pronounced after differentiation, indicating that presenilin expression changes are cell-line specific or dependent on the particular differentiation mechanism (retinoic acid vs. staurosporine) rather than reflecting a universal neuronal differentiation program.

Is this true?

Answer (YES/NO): NO